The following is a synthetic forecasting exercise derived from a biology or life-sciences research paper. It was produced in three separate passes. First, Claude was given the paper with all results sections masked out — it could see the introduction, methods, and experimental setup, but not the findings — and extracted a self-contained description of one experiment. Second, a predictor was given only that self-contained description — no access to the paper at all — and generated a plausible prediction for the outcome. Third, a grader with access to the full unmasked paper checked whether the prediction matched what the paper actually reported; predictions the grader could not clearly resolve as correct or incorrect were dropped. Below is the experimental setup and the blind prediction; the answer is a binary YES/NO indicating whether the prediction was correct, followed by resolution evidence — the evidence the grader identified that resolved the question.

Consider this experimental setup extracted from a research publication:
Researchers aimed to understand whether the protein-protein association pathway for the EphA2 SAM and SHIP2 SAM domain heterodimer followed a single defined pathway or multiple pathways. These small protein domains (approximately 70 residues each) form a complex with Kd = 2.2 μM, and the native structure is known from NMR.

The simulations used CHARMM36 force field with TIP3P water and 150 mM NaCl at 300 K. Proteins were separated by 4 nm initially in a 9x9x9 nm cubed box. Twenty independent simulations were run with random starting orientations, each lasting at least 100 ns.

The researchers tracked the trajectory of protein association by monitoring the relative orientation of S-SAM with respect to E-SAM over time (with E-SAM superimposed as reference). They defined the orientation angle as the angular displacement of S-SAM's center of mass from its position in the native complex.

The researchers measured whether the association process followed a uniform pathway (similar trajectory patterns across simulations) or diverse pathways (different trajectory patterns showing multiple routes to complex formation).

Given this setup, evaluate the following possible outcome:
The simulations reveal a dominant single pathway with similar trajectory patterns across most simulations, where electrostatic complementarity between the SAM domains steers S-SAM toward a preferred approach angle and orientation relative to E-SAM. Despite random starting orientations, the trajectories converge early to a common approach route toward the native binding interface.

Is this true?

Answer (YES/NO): NO